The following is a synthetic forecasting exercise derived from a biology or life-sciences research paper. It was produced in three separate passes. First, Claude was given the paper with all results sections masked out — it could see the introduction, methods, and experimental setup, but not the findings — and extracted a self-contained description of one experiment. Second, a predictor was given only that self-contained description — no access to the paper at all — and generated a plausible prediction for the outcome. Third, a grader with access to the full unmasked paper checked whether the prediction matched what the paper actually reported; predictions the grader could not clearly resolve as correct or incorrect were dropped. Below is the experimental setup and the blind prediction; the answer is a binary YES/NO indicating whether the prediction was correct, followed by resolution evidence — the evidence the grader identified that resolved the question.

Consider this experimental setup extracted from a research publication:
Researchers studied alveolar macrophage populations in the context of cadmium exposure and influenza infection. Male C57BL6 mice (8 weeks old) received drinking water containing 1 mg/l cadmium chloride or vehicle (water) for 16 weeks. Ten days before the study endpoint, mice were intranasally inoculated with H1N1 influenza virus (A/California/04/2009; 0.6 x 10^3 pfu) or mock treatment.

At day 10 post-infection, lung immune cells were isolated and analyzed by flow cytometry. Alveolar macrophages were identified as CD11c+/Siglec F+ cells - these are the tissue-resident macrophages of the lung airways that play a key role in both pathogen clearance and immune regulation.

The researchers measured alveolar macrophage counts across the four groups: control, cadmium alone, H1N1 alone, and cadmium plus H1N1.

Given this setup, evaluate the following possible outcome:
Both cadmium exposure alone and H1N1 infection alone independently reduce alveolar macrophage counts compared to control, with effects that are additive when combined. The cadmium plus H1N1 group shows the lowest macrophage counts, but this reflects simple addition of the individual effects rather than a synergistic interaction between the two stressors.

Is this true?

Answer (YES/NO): NO